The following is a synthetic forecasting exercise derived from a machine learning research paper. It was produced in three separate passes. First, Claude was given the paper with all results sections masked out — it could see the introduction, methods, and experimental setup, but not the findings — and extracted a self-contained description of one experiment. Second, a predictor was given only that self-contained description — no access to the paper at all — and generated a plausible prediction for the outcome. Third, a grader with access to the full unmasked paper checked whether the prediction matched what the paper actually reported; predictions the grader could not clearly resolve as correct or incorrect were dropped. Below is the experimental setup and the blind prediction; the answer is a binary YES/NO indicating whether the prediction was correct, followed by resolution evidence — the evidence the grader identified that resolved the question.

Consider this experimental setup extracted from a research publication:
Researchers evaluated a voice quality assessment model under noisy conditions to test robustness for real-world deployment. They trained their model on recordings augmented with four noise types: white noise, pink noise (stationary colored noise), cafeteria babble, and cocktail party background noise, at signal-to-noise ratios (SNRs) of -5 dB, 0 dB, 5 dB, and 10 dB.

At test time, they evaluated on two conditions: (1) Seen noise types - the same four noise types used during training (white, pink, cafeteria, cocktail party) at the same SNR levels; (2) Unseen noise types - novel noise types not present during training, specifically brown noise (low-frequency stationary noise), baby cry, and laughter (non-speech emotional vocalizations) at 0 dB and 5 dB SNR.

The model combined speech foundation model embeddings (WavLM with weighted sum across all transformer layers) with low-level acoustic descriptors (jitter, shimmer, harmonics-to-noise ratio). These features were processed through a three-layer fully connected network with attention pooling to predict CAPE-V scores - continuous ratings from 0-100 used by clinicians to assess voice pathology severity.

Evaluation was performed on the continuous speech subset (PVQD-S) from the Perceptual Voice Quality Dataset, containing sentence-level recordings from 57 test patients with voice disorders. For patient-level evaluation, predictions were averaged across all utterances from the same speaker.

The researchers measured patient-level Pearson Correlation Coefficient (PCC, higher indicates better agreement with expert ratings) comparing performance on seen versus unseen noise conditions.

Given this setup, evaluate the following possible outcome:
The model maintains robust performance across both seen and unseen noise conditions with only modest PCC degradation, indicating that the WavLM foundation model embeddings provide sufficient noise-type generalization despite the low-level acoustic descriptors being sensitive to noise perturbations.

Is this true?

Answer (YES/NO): NO